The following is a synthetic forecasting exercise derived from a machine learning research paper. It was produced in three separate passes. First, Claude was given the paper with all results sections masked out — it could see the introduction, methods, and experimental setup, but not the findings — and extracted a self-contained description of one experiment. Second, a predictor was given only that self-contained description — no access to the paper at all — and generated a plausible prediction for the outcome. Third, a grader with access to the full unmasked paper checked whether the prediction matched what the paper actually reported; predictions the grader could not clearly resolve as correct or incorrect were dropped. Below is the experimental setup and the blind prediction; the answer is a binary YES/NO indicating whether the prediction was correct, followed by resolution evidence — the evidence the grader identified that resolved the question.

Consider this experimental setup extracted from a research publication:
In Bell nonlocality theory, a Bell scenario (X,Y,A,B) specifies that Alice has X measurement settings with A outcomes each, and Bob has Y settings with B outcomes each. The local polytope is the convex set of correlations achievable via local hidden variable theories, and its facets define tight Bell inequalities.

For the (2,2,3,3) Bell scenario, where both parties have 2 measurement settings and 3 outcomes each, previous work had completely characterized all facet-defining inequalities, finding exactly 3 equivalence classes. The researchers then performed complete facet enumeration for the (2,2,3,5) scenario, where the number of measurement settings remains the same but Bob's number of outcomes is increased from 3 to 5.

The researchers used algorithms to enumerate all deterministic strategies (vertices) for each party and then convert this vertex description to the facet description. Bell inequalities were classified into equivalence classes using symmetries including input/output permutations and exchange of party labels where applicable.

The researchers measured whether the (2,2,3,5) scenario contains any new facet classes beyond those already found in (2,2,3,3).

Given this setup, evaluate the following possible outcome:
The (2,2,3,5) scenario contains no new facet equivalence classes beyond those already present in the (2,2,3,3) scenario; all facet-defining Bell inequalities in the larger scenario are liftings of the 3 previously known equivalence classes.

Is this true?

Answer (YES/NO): YES